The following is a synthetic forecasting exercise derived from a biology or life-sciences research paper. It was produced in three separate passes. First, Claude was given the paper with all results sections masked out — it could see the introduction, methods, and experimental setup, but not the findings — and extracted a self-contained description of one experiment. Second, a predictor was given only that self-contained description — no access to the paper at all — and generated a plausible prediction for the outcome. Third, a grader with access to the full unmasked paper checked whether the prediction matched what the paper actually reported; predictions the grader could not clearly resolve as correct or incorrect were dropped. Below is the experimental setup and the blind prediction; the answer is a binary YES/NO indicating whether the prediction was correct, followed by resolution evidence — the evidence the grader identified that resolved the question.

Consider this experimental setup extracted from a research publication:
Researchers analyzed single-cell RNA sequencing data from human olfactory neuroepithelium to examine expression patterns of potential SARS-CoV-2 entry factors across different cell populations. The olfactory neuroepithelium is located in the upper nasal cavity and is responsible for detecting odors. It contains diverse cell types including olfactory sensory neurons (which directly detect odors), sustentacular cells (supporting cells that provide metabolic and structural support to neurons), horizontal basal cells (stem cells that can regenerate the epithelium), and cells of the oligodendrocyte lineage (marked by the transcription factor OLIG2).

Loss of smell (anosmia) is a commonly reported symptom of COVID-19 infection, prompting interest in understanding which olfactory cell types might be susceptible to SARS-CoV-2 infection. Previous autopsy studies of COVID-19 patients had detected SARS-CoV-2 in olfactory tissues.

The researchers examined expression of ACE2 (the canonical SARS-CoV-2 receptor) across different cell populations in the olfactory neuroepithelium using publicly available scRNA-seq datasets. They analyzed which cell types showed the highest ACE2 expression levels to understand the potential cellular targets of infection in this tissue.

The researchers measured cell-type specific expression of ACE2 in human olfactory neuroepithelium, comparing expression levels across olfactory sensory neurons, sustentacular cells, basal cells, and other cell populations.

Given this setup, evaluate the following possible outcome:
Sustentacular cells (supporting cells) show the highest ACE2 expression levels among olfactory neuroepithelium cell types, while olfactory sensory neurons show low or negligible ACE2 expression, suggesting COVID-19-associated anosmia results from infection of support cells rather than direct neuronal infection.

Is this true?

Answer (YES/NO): NO